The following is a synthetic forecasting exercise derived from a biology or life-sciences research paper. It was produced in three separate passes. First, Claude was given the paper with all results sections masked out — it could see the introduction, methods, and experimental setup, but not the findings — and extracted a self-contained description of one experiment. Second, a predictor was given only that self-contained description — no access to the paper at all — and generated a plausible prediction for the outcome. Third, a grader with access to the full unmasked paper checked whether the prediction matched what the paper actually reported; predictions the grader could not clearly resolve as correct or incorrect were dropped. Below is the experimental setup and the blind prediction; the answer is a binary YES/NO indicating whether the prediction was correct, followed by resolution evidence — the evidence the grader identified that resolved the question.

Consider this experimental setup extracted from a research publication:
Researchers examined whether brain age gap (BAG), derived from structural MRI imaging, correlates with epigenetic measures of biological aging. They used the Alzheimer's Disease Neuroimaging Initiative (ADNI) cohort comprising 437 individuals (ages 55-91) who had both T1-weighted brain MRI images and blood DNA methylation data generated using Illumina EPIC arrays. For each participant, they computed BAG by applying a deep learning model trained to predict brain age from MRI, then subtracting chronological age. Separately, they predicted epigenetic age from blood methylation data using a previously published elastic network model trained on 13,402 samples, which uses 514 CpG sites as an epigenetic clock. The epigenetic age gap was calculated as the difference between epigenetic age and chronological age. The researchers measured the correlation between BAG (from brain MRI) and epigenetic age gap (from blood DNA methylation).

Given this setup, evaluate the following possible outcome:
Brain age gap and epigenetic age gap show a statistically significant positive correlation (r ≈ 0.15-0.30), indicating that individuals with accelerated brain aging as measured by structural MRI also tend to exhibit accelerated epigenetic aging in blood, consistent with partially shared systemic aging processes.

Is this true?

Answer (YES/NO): NO